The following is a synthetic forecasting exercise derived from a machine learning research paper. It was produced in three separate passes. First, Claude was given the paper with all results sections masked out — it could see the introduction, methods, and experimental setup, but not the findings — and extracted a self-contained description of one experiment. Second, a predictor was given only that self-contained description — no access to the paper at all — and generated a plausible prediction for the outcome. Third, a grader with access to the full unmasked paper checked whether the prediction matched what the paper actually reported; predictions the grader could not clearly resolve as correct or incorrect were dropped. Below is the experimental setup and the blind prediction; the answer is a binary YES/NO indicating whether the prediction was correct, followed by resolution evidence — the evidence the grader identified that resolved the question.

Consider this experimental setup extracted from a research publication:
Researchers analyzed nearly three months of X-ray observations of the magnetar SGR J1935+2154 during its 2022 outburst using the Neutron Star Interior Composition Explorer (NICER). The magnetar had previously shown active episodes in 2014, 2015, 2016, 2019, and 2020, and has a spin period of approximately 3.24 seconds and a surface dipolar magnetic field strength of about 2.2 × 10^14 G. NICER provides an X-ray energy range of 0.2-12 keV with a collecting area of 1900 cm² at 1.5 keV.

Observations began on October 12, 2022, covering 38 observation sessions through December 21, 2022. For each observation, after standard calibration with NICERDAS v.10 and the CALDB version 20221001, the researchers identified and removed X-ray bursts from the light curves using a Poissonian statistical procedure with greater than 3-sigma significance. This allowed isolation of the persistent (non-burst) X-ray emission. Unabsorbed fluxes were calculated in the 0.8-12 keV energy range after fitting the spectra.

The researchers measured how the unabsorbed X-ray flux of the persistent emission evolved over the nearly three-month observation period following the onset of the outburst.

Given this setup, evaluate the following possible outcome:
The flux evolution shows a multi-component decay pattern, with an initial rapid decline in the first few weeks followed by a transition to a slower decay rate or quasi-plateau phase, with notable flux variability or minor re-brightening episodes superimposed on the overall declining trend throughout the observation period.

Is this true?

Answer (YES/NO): NO